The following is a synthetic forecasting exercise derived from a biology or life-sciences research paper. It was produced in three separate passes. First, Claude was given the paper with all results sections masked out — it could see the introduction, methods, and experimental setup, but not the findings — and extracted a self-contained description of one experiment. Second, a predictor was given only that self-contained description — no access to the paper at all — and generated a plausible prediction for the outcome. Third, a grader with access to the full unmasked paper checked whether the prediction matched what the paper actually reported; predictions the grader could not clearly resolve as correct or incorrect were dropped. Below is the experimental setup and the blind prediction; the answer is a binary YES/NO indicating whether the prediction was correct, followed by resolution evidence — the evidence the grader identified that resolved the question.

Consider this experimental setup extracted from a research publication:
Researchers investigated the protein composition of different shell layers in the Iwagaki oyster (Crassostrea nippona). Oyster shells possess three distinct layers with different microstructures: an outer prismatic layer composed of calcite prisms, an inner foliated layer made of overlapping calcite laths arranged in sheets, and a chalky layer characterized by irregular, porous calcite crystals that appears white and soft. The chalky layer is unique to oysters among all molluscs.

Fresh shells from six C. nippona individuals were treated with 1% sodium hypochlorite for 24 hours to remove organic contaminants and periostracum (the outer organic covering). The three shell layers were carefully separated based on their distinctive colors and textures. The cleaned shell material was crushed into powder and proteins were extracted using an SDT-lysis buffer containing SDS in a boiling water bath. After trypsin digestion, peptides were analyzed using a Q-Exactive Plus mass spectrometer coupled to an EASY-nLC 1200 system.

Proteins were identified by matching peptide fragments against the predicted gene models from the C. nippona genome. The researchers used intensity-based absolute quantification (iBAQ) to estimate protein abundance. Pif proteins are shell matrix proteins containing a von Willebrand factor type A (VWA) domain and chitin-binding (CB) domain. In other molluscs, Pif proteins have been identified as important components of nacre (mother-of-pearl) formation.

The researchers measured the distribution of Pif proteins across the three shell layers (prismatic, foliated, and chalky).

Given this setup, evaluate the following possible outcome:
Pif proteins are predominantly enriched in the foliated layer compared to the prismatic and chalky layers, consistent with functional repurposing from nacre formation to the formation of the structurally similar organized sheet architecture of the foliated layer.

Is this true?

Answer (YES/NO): NO